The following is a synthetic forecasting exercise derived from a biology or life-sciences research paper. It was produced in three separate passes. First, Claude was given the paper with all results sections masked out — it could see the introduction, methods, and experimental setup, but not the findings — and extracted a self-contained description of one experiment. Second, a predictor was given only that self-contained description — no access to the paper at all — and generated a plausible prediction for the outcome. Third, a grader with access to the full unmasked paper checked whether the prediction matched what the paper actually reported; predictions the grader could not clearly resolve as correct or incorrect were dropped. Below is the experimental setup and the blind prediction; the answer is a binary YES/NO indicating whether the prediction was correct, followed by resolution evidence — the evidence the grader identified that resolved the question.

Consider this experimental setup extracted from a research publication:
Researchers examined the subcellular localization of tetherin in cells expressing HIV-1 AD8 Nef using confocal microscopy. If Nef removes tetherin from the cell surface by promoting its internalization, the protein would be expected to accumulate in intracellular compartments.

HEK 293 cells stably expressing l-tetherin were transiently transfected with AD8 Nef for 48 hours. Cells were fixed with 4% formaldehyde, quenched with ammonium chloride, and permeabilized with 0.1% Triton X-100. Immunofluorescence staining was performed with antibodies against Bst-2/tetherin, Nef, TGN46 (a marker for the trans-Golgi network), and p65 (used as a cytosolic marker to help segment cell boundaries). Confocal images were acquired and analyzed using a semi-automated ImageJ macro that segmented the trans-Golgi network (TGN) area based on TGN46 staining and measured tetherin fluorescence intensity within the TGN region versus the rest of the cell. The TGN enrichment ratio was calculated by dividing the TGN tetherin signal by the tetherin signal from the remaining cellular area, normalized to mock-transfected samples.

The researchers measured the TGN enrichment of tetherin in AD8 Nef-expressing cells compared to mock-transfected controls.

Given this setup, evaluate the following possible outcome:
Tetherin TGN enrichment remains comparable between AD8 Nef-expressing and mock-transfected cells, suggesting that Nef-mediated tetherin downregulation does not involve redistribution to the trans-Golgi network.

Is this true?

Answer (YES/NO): NO